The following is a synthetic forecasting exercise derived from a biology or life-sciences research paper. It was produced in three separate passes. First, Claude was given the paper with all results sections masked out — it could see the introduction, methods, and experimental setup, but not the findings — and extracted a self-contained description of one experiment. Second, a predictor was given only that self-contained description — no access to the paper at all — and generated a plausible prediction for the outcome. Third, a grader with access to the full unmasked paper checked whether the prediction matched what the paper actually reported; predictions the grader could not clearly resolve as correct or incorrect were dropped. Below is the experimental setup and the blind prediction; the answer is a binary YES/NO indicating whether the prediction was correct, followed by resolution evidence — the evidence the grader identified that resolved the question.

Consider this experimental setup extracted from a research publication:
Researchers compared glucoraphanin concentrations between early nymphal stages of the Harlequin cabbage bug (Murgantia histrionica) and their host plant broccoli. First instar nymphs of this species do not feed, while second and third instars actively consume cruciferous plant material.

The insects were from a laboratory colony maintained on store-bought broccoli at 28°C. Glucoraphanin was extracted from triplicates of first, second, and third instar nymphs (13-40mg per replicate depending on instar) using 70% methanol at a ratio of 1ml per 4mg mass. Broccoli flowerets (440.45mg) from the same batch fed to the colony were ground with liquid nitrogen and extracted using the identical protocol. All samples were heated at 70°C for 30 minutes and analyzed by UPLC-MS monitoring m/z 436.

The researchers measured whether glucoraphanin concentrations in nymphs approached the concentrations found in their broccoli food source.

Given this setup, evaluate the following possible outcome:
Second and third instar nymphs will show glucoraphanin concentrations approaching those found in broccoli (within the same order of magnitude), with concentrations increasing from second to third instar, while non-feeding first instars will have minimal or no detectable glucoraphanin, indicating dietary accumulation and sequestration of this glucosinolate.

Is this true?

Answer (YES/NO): NO